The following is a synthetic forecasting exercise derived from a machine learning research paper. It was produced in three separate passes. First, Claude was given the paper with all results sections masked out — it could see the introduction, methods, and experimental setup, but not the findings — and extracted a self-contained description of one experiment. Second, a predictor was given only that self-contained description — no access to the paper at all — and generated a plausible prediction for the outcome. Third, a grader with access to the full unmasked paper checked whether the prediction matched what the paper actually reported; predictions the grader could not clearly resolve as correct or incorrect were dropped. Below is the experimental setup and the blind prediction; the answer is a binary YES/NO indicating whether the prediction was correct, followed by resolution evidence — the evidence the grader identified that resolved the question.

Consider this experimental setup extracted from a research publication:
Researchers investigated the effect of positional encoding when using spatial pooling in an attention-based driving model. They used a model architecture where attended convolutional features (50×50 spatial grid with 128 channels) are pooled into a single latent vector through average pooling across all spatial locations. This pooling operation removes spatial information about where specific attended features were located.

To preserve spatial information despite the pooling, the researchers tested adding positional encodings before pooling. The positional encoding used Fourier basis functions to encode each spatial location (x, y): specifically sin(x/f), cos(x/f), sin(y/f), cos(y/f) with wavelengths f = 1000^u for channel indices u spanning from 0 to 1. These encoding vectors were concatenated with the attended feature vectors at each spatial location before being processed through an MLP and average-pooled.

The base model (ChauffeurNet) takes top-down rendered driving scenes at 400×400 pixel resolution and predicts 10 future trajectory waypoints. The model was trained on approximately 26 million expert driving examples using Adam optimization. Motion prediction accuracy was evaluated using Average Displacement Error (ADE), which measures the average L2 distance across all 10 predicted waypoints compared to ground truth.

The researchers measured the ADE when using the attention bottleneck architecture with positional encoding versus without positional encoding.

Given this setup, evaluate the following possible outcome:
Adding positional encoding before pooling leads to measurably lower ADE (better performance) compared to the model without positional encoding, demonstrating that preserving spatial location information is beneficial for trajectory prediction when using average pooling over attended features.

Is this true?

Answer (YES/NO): NO